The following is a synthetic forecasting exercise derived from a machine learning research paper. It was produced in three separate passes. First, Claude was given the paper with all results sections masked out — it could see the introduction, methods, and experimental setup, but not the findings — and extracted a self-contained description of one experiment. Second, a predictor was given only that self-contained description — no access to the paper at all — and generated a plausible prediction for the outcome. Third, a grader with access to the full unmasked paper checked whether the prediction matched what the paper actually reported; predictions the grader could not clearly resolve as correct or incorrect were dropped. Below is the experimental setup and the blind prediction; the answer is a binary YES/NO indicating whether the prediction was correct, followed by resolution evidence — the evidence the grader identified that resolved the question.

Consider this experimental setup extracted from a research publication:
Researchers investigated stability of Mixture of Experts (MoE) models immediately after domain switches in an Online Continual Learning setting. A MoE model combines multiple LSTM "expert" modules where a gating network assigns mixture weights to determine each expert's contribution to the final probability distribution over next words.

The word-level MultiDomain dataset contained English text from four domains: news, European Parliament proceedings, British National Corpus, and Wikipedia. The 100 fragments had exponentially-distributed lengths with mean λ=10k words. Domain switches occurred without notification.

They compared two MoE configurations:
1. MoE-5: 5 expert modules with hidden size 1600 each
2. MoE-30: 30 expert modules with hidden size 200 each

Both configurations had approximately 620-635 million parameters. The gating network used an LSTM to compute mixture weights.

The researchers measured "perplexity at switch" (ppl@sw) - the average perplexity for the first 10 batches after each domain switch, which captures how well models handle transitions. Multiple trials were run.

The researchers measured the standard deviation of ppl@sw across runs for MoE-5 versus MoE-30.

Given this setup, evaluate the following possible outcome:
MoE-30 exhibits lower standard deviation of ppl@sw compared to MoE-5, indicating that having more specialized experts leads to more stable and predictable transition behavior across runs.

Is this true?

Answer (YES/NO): YES